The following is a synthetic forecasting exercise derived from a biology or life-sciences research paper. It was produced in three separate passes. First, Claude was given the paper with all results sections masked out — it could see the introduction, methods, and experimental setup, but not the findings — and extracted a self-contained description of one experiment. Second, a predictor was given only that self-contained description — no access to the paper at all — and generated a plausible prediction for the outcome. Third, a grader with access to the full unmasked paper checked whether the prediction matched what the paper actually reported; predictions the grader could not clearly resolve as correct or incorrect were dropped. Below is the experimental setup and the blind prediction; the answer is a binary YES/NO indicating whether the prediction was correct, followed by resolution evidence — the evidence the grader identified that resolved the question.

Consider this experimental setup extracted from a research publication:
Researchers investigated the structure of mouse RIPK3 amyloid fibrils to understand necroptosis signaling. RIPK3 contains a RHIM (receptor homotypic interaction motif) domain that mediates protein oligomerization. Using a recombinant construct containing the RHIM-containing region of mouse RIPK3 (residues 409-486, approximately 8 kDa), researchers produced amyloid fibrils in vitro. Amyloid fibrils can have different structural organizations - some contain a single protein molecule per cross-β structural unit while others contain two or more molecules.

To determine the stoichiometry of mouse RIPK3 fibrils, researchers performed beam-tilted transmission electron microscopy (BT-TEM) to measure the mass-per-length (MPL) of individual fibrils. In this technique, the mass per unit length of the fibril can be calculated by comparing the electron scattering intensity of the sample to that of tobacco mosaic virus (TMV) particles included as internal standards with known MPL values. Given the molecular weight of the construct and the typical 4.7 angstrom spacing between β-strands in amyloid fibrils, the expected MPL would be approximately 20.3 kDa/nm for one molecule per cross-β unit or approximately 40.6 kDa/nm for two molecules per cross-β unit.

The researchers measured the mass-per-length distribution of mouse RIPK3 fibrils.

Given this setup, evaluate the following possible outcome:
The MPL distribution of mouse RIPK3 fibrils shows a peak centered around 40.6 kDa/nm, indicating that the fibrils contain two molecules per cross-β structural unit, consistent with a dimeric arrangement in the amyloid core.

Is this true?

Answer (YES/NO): NO